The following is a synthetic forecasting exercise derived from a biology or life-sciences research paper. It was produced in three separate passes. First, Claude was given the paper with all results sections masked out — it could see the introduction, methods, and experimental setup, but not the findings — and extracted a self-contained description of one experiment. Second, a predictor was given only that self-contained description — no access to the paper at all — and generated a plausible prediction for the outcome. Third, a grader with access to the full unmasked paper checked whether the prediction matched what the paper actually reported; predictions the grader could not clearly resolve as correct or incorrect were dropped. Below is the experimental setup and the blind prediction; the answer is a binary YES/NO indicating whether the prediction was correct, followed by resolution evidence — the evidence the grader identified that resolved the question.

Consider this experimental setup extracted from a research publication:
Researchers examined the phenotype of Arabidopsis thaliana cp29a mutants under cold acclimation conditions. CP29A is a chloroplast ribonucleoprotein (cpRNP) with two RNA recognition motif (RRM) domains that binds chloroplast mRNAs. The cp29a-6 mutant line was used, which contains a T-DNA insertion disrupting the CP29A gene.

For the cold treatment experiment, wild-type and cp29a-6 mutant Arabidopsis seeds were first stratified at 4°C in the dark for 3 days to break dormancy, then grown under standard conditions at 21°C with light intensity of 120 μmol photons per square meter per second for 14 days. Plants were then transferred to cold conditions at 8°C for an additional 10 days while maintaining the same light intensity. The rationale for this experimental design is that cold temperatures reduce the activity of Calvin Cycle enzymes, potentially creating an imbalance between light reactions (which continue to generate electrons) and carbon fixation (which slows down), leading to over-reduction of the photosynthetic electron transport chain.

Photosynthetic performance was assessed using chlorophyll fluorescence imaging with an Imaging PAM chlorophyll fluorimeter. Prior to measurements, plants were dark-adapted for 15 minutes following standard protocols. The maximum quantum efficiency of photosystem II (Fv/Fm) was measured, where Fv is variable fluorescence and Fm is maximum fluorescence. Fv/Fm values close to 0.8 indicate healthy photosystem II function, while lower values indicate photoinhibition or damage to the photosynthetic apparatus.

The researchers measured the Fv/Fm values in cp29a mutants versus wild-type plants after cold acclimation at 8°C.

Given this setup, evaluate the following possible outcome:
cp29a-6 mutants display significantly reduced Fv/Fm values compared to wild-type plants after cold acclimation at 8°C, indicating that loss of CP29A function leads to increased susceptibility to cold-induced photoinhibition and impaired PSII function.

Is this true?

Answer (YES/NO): YES